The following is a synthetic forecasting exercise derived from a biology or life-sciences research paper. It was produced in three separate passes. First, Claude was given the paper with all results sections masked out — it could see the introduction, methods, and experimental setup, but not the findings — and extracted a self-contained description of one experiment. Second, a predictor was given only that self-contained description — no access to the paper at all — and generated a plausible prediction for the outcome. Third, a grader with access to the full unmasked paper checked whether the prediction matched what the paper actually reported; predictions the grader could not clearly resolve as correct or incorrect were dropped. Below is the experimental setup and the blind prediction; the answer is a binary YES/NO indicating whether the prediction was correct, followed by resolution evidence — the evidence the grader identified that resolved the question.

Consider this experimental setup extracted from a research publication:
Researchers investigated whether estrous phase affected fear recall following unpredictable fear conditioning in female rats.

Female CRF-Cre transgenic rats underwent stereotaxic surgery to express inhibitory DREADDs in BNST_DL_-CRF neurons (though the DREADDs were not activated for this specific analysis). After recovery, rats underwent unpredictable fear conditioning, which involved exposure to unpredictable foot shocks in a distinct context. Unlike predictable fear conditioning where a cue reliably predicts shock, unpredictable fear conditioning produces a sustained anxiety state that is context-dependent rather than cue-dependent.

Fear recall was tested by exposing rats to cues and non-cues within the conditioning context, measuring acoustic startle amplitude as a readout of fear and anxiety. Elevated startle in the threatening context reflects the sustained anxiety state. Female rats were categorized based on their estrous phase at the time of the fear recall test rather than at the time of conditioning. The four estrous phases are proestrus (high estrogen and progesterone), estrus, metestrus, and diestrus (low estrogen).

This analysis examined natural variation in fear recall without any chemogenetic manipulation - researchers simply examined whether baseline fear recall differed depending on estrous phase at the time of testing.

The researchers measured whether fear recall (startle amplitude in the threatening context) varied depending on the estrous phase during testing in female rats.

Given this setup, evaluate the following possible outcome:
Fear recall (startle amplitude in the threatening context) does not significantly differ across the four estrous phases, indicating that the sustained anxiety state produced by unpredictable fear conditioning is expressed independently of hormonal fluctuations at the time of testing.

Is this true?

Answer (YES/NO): NO